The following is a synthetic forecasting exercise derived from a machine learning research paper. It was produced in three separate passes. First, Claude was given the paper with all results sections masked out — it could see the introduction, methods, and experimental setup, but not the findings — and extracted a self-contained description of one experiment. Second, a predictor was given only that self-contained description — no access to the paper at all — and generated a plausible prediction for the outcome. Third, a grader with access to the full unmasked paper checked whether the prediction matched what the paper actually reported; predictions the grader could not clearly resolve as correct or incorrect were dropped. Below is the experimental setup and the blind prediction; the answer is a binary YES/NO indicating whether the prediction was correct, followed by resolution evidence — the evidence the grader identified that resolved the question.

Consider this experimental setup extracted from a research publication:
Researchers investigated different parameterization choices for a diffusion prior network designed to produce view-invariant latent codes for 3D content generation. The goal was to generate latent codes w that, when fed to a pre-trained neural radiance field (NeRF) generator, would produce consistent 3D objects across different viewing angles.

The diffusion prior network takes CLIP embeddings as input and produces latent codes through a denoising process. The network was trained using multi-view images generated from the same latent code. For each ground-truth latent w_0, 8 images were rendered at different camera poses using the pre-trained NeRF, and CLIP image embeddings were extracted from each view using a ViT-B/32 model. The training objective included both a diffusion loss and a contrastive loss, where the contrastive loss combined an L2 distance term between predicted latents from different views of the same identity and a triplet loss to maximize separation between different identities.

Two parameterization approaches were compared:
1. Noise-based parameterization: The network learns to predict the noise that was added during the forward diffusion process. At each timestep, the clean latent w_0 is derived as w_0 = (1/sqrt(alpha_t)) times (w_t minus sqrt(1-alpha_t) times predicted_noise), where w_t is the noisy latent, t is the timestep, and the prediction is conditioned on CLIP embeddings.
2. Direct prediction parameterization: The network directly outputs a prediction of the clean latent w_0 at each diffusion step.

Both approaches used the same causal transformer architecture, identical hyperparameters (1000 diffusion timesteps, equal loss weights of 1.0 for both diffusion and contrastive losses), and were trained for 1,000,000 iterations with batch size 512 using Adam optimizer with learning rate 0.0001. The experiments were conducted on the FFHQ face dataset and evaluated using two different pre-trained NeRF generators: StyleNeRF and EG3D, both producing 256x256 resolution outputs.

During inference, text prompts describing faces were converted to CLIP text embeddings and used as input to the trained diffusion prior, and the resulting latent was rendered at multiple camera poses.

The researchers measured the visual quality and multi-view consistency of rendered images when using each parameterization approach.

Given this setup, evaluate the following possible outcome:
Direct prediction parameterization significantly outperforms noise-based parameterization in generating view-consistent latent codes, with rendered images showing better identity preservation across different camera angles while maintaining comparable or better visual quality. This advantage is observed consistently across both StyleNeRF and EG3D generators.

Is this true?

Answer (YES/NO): YES